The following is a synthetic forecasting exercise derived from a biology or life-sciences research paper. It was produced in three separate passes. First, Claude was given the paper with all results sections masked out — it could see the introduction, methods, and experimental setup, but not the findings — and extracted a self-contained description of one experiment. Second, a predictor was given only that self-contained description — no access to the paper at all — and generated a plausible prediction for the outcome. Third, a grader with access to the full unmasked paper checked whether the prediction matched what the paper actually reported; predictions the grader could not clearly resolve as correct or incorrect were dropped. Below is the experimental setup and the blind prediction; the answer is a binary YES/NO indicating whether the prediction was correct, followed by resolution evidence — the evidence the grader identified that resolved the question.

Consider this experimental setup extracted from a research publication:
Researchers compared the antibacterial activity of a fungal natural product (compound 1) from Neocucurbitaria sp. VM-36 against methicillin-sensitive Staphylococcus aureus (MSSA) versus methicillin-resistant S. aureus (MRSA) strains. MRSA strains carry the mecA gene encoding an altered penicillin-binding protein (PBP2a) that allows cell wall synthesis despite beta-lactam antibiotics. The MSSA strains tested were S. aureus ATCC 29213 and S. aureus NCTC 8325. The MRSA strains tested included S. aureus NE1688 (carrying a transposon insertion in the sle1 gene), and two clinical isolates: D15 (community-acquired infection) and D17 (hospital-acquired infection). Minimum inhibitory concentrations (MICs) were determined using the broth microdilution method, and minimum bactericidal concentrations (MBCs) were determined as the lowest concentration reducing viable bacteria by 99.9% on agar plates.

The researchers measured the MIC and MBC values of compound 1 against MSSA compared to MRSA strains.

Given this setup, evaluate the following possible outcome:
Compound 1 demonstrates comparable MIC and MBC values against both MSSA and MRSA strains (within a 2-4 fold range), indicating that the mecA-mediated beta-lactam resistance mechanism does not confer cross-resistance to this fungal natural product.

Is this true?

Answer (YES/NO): YES